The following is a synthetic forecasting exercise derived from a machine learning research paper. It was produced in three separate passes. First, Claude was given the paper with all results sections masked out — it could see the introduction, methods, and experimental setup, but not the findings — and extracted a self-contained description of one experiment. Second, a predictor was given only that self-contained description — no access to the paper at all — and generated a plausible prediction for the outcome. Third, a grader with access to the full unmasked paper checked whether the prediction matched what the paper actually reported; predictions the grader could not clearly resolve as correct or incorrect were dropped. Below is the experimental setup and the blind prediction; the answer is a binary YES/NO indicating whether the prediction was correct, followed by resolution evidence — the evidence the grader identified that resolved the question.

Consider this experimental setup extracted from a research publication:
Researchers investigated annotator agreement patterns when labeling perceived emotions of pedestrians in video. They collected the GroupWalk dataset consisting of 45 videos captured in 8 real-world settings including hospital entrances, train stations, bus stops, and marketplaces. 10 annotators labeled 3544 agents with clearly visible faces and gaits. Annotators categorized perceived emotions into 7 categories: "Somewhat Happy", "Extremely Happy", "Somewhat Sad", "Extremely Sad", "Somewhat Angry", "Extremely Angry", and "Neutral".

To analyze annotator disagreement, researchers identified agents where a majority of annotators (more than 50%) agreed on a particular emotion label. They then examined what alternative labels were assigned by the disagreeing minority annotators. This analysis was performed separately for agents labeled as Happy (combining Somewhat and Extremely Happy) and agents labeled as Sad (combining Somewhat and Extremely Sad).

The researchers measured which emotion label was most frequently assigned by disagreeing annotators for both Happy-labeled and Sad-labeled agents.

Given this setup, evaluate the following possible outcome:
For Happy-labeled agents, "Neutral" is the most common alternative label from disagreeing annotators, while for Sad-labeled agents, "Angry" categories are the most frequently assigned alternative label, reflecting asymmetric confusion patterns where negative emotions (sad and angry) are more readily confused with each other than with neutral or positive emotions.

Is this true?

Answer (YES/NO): NO